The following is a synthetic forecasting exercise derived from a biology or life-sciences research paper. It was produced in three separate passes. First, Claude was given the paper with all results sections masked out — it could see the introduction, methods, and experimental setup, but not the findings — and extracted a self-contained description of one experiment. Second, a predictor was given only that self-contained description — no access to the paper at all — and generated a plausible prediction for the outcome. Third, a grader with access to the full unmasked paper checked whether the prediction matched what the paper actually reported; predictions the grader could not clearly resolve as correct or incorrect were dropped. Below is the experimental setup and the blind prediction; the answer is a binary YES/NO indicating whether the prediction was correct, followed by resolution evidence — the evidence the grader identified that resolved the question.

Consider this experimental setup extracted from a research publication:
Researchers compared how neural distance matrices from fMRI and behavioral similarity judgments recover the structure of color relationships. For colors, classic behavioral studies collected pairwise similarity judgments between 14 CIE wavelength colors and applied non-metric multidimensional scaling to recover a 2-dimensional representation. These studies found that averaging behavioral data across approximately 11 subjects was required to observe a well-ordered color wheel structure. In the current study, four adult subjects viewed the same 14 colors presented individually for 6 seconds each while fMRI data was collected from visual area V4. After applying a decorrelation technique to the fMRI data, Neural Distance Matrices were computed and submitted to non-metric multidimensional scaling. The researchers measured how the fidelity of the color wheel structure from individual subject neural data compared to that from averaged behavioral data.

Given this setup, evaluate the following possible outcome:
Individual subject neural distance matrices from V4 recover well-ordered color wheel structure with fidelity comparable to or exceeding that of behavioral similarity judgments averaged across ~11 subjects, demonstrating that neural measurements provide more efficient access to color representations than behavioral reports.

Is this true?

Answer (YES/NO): YES